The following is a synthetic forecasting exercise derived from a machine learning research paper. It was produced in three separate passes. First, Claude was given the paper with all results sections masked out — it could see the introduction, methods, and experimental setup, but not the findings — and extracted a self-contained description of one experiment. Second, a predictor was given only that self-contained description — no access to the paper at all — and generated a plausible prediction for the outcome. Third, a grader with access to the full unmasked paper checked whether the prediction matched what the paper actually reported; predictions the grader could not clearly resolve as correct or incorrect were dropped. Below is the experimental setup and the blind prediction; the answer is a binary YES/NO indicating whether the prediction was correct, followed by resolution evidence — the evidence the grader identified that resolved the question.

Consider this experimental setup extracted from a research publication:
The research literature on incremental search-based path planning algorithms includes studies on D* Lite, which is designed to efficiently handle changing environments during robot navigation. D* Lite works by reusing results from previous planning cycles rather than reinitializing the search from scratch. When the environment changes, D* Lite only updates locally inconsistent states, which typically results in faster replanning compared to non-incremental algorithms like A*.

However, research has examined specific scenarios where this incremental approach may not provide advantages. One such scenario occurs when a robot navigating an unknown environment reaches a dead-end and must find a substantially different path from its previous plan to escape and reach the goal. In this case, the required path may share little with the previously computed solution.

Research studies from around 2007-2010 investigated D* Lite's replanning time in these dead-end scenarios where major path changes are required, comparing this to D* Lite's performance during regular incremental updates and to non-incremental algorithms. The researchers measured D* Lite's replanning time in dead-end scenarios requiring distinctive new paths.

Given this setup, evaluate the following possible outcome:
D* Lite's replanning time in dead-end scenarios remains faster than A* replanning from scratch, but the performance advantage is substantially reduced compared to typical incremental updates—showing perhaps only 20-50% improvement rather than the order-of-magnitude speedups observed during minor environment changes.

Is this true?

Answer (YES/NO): NO